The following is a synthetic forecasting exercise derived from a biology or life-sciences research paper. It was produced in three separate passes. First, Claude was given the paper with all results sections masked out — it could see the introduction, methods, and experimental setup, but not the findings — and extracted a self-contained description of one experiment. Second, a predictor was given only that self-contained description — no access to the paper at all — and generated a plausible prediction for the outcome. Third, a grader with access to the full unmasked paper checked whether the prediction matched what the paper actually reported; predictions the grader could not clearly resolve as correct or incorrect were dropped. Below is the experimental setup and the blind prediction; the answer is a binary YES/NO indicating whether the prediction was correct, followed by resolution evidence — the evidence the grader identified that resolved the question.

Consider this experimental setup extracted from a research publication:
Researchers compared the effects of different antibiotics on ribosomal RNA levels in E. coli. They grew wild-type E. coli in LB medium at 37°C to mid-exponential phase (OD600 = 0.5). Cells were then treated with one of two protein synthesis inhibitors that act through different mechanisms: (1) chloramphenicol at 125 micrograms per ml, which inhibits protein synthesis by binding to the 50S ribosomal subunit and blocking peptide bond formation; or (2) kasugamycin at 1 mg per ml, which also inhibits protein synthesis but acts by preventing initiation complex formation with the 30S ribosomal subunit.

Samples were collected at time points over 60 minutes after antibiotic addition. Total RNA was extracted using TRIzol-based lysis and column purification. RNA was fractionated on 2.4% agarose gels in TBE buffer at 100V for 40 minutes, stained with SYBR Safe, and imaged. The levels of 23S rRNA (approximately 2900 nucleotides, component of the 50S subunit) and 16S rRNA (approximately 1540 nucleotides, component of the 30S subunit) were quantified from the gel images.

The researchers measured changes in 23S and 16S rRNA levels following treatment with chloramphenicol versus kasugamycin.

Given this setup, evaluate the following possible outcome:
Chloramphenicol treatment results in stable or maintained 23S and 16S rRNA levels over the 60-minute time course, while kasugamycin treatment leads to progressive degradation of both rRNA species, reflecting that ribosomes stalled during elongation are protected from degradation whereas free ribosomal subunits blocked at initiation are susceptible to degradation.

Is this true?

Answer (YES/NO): NO